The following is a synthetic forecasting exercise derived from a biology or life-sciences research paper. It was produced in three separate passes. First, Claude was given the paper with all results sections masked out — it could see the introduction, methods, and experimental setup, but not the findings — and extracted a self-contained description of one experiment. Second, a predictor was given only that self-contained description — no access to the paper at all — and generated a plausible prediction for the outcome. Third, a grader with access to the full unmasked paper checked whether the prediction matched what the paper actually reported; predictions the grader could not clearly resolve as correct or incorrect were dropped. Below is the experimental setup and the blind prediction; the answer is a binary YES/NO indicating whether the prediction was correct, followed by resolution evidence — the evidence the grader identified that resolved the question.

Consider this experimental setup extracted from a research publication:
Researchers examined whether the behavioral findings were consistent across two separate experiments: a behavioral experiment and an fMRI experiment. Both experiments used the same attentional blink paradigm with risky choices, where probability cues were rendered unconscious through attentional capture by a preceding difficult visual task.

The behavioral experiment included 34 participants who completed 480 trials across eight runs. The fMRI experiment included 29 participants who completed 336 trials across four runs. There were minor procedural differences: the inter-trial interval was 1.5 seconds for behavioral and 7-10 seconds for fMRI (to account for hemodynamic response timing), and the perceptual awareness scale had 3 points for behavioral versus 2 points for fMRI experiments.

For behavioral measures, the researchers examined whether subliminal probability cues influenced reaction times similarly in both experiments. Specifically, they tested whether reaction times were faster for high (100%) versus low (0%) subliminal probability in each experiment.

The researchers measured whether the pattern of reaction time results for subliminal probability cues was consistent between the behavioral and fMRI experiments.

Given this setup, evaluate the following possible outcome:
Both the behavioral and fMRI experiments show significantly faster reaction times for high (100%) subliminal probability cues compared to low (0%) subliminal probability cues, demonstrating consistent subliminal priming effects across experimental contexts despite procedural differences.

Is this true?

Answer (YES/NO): NO